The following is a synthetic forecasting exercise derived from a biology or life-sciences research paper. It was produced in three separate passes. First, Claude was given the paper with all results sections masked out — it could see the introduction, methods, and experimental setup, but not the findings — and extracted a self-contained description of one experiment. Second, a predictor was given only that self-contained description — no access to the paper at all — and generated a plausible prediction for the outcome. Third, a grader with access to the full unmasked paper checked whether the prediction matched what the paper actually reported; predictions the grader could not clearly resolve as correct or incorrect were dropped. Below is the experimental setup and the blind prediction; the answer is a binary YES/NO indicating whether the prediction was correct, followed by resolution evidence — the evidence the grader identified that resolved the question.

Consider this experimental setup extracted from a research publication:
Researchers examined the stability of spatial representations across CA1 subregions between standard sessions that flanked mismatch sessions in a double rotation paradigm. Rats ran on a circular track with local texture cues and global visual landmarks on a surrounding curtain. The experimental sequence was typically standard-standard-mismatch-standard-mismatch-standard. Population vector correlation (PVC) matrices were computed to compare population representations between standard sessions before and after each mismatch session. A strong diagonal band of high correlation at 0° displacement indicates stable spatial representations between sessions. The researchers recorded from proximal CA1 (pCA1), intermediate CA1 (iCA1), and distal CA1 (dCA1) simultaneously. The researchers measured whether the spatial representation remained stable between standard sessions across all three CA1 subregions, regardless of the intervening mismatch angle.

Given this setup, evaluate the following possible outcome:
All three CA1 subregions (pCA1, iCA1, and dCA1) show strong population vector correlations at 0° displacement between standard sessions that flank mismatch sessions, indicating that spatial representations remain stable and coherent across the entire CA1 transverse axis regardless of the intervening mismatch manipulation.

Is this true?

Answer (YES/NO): YES